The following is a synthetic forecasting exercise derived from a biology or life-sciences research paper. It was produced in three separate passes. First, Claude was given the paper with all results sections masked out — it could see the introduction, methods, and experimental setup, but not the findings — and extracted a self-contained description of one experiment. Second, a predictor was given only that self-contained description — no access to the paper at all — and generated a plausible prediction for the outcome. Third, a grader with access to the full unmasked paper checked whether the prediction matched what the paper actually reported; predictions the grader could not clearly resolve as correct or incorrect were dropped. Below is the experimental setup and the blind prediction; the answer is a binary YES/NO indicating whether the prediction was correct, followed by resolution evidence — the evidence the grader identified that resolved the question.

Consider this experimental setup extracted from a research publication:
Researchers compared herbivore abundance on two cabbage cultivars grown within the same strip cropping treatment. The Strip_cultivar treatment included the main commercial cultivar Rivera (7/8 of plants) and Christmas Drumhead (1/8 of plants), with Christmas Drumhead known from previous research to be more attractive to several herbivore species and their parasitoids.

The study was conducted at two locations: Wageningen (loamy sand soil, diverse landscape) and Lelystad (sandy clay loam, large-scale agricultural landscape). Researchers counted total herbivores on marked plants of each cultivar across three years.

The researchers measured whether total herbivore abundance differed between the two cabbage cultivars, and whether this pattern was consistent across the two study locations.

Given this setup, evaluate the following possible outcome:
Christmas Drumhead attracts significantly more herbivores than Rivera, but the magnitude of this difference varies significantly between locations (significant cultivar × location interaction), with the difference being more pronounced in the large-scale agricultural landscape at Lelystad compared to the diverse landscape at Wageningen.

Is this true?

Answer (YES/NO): NO